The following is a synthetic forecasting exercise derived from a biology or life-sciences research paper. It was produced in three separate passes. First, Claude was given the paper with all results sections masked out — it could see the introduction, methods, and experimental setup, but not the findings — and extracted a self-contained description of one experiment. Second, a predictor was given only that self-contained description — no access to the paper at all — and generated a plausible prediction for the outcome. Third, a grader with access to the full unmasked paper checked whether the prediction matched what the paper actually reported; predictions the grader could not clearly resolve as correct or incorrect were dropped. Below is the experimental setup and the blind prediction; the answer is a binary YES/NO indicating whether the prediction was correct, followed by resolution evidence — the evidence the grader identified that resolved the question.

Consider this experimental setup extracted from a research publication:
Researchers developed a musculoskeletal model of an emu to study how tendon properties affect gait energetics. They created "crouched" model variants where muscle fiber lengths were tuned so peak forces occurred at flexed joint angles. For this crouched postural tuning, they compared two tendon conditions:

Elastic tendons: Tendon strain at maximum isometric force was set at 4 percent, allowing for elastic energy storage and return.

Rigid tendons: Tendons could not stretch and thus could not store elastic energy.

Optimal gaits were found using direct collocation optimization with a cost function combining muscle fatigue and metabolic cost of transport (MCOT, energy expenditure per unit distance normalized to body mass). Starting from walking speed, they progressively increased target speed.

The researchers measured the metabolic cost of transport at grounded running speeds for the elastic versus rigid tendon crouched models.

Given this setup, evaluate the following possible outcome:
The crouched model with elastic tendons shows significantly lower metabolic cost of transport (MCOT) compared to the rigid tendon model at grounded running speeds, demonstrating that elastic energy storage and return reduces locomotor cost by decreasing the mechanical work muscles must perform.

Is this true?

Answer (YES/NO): NO